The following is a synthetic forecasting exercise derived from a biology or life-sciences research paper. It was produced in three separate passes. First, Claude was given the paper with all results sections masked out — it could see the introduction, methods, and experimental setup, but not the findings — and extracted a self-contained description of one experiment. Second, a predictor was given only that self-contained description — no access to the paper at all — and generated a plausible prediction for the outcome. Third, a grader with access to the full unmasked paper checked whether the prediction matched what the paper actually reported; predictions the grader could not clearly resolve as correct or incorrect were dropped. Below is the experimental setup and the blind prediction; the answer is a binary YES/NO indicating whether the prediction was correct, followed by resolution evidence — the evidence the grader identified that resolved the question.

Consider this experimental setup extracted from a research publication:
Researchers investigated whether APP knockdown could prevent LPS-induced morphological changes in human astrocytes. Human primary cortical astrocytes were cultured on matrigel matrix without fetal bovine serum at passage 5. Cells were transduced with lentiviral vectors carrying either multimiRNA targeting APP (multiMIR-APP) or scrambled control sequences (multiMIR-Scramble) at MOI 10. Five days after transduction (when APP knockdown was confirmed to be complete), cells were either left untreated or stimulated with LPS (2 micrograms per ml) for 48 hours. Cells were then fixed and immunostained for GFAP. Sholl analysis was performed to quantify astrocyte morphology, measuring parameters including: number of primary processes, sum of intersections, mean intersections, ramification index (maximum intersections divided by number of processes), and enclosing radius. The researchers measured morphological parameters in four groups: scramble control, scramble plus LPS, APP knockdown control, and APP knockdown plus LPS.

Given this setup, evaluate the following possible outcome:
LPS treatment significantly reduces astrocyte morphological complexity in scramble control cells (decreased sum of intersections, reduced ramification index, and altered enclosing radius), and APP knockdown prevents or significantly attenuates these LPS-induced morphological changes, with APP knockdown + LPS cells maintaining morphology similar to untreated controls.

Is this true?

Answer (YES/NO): NO